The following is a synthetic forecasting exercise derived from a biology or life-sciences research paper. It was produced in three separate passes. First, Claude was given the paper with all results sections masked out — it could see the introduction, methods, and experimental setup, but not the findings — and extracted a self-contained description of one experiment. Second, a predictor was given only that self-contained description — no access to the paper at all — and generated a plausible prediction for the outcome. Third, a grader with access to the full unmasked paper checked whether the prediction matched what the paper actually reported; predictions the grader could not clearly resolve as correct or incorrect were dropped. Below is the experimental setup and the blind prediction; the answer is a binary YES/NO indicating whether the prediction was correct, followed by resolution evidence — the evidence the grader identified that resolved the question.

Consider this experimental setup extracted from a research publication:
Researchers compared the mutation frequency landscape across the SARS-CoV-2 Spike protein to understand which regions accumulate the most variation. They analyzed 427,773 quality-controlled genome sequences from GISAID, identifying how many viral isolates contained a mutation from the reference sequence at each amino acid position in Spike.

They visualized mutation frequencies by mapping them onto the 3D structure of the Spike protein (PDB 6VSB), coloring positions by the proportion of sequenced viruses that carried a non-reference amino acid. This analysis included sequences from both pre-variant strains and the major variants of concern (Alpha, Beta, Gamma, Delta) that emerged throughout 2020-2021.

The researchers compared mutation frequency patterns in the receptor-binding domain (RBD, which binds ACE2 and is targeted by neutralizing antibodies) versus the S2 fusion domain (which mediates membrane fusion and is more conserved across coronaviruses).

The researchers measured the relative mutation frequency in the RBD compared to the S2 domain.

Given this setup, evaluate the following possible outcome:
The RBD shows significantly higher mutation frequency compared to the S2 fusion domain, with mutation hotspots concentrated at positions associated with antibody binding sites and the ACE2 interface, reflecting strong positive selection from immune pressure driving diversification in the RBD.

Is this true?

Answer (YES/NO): NO